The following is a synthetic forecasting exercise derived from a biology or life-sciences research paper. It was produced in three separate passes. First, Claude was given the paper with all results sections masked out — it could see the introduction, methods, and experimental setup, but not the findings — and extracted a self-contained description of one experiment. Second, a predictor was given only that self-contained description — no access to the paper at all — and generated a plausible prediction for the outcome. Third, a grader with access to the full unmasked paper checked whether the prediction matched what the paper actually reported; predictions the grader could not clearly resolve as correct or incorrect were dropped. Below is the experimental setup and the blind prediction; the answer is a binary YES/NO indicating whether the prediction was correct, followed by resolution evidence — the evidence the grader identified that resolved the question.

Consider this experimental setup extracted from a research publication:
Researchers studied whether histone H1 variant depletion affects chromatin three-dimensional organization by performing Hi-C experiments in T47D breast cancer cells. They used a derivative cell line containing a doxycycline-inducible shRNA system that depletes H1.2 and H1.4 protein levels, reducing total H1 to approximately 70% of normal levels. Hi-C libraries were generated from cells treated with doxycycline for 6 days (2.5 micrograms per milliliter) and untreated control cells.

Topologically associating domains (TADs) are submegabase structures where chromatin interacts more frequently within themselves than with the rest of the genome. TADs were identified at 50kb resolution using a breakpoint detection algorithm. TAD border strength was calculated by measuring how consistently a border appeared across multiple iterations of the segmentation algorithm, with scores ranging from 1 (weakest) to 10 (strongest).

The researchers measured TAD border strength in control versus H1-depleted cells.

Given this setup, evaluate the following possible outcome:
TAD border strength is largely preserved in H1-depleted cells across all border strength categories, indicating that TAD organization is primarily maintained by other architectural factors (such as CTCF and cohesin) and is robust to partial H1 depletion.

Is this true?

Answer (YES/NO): NO